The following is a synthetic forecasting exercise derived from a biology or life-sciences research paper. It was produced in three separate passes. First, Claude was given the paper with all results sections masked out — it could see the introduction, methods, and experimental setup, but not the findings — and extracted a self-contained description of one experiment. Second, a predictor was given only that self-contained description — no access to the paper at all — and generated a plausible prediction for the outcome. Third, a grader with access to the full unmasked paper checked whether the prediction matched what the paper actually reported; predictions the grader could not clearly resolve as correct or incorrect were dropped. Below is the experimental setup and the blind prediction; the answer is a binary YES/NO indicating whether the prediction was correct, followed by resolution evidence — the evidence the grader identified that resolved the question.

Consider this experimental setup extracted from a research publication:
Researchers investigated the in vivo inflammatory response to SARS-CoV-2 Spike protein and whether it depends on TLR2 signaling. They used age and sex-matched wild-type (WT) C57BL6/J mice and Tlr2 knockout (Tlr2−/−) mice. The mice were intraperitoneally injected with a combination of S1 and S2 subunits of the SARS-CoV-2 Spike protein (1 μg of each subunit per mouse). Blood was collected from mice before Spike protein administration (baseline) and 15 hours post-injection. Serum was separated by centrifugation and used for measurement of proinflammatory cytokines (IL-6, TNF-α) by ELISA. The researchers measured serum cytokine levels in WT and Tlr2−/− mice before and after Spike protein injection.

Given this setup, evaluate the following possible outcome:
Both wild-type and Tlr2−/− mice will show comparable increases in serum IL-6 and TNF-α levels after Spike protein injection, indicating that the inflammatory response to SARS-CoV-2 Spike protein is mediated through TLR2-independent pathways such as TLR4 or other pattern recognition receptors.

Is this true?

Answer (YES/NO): NO